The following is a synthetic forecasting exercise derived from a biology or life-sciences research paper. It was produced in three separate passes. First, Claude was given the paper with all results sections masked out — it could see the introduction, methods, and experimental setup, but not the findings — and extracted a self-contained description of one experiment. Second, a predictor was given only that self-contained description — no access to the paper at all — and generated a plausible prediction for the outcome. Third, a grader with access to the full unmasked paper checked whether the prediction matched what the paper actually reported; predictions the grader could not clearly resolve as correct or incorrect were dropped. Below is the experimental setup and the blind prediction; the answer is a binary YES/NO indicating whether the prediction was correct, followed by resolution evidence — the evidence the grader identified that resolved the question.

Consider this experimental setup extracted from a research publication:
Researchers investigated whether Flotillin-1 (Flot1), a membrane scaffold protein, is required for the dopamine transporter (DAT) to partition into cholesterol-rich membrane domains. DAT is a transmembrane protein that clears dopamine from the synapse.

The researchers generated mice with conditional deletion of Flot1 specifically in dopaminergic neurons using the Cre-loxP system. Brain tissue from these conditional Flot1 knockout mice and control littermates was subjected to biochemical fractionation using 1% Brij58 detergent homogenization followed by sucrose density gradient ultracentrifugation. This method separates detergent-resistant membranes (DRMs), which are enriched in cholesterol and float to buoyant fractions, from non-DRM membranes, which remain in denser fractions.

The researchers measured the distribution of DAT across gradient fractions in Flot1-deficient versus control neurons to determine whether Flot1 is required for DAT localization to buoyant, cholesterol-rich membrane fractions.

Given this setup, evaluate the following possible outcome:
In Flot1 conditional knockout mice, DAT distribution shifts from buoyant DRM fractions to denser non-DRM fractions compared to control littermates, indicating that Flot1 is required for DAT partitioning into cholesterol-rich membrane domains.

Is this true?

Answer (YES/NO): YES